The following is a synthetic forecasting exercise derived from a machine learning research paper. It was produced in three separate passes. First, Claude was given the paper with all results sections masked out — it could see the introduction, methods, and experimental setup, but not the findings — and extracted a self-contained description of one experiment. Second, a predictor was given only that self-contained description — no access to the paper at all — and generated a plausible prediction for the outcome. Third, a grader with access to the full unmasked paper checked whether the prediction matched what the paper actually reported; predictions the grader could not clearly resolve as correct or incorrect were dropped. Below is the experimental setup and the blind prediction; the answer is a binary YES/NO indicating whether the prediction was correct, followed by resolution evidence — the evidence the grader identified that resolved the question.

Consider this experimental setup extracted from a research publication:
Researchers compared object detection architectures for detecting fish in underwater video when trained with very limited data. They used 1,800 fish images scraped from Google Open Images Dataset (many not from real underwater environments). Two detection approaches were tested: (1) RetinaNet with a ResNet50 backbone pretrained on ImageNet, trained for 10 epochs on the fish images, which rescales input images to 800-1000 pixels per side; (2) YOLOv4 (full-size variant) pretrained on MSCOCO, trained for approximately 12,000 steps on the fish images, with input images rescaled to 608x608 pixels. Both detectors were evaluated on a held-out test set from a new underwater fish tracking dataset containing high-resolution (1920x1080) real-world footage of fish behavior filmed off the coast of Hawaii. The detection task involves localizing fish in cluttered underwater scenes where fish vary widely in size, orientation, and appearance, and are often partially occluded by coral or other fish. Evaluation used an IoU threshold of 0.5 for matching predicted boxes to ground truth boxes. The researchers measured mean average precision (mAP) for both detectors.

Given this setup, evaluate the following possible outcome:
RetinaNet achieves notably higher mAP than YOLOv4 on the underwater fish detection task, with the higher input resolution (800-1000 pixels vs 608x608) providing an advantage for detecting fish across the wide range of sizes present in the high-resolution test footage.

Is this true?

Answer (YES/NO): NO